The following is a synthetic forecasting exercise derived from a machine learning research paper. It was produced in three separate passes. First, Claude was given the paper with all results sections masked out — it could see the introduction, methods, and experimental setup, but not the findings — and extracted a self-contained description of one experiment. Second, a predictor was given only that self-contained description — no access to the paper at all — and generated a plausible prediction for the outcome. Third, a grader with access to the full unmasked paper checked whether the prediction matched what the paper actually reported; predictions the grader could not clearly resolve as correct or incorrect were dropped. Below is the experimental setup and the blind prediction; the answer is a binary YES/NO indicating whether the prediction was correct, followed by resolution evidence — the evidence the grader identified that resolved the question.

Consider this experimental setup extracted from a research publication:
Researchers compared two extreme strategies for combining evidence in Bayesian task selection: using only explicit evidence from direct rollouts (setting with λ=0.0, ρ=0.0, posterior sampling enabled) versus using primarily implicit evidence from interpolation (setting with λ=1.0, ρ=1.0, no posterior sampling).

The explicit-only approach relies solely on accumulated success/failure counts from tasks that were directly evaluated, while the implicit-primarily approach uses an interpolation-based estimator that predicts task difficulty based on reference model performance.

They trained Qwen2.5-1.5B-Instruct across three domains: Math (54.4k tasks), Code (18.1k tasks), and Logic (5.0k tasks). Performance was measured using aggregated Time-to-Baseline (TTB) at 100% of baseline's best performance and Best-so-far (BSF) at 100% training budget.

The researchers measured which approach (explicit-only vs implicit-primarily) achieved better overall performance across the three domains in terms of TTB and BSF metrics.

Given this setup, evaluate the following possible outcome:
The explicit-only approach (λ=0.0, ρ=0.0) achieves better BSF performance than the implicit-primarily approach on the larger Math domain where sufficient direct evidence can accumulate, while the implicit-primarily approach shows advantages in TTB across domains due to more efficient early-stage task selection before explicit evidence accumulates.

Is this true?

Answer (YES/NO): NO